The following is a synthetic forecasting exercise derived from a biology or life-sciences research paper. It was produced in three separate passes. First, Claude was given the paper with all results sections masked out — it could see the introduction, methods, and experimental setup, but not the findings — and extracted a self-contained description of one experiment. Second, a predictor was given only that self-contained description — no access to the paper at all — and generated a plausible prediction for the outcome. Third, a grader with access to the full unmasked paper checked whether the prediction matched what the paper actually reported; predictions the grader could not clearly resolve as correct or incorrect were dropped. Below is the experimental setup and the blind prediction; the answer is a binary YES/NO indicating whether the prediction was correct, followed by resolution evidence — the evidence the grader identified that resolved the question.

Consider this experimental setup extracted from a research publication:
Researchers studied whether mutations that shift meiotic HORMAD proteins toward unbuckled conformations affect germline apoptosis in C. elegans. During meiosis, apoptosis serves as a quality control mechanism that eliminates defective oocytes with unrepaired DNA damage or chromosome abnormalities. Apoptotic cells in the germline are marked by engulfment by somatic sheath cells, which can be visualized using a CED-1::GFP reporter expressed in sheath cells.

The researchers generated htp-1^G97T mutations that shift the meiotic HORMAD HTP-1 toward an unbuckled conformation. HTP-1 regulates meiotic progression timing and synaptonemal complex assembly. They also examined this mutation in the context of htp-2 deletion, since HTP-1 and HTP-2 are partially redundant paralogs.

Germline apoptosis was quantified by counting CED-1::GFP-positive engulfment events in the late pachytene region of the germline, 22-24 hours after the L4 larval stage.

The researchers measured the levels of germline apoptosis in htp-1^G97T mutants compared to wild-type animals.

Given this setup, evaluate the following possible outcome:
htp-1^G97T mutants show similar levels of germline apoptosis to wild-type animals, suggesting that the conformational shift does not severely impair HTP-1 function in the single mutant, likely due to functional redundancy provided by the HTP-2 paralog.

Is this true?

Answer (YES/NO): NO